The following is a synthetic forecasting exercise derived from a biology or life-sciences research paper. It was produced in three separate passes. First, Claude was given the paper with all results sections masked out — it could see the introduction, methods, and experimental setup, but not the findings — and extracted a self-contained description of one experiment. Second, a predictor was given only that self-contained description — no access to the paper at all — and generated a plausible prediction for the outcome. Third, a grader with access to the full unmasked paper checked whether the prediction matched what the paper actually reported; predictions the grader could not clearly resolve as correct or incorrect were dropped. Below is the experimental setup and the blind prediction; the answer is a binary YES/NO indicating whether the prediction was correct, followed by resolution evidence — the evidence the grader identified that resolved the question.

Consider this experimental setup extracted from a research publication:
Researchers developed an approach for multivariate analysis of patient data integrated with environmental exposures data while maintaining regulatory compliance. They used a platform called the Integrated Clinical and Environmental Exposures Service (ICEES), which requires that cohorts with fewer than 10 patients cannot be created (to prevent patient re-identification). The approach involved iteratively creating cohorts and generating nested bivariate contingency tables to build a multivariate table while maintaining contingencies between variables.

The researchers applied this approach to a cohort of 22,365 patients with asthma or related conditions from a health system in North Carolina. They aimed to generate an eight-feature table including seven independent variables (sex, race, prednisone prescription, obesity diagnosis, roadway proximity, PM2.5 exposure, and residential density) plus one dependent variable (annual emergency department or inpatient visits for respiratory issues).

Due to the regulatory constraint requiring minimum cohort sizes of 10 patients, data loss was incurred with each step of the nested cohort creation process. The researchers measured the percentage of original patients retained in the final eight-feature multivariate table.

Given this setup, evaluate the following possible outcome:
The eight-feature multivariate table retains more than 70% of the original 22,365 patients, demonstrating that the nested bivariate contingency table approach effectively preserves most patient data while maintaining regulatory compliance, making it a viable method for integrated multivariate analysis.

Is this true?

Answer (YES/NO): NO